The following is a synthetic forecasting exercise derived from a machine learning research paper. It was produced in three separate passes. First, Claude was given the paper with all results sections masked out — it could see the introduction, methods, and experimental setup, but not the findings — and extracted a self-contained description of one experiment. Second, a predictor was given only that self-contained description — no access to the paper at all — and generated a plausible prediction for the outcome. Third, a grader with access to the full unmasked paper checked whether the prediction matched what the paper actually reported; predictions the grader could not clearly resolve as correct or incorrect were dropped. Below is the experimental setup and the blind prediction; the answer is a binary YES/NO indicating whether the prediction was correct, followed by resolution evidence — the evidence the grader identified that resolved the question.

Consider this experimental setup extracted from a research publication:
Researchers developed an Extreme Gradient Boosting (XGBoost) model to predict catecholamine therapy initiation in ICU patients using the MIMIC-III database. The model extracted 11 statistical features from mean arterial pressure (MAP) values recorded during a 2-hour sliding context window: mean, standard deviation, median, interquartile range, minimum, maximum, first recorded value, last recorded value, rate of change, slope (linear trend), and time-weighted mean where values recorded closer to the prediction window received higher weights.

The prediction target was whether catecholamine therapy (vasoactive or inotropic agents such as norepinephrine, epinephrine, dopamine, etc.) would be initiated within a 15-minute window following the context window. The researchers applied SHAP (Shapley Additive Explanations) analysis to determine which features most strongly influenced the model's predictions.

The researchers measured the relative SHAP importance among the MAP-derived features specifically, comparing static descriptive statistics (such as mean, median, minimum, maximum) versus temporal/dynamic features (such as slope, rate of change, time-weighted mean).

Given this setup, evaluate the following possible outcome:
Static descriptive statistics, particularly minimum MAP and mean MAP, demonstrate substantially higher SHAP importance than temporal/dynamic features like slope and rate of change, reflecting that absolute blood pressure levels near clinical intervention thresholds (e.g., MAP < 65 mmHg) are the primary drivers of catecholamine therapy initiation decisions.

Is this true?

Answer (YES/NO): NO